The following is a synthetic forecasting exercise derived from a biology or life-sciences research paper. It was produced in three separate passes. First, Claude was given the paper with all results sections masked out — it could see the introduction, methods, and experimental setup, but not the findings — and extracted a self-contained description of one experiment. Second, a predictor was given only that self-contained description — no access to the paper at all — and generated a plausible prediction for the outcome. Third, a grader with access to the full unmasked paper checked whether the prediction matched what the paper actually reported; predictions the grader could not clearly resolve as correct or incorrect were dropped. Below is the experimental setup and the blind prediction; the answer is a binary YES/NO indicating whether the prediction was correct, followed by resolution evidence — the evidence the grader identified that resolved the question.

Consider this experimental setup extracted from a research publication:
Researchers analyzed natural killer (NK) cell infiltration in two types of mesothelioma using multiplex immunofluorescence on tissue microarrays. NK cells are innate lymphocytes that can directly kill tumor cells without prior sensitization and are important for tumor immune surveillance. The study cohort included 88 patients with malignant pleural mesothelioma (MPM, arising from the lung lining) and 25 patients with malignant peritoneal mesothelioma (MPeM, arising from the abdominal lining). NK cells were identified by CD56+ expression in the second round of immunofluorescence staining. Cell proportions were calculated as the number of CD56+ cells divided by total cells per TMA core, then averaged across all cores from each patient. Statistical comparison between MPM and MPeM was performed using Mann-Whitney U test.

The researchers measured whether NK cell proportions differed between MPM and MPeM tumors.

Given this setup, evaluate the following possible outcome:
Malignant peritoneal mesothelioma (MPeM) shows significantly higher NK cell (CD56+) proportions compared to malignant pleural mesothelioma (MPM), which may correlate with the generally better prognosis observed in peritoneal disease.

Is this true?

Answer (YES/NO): NO